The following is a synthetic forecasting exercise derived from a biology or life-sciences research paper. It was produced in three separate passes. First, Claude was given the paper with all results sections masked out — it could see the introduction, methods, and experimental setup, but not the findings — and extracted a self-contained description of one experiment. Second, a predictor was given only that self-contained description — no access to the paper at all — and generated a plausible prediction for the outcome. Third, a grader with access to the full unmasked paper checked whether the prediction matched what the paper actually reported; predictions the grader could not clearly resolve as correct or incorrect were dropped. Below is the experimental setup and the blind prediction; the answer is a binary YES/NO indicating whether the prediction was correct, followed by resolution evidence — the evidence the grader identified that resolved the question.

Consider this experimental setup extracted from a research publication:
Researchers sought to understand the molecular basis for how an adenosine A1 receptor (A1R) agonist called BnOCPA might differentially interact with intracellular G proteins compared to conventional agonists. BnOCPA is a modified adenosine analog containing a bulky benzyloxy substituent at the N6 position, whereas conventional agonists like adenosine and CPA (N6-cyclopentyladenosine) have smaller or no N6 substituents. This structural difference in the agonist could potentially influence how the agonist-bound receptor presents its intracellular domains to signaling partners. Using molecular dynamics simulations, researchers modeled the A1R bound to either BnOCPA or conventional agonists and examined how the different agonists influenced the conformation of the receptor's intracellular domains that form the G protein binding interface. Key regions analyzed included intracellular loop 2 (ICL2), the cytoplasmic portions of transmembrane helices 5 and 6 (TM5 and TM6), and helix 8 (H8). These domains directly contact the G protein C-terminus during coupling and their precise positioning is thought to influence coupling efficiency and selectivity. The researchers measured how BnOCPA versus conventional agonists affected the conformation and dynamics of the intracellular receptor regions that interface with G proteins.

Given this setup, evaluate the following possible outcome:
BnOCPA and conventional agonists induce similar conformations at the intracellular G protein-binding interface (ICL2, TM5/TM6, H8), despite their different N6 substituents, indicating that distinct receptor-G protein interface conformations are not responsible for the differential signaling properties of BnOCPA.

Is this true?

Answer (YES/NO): NO